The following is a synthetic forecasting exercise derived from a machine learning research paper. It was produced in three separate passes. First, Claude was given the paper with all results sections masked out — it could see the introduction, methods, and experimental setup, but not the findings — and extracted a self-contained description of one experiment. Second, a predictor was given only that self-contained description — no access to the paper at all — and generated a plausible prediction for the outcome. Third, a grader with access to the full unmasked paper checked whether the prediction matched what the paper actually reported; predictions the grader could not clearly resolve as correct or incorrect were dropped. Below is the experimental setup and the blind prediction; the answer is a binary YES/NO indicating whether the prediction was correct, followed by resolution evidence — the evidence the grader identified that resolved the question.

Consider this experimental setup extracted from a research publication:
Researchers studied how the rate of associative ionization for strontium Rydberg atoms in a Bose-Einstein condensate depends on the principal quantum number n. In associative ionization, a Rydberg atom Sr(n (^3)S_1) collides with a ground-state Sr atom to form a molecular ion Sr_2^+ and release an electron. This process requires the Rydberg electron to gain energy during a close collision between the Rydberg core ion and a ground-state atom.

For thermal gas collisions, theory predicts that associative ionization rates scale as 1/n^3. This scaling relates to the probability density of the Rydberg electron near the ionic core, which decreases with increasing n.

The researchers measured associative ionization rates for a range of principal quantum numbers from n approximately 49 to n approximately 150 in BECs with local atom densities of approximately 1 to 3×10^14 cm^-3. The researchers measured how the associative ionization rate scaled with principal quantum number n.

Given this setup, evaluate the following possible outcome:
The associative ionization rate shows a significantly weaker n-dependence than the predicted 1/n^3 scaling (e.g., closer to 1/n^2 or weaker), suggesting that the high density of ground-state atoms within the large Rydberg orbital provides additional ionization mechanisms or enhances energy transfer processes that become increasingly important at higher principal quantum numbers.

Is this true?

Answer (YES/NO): NO